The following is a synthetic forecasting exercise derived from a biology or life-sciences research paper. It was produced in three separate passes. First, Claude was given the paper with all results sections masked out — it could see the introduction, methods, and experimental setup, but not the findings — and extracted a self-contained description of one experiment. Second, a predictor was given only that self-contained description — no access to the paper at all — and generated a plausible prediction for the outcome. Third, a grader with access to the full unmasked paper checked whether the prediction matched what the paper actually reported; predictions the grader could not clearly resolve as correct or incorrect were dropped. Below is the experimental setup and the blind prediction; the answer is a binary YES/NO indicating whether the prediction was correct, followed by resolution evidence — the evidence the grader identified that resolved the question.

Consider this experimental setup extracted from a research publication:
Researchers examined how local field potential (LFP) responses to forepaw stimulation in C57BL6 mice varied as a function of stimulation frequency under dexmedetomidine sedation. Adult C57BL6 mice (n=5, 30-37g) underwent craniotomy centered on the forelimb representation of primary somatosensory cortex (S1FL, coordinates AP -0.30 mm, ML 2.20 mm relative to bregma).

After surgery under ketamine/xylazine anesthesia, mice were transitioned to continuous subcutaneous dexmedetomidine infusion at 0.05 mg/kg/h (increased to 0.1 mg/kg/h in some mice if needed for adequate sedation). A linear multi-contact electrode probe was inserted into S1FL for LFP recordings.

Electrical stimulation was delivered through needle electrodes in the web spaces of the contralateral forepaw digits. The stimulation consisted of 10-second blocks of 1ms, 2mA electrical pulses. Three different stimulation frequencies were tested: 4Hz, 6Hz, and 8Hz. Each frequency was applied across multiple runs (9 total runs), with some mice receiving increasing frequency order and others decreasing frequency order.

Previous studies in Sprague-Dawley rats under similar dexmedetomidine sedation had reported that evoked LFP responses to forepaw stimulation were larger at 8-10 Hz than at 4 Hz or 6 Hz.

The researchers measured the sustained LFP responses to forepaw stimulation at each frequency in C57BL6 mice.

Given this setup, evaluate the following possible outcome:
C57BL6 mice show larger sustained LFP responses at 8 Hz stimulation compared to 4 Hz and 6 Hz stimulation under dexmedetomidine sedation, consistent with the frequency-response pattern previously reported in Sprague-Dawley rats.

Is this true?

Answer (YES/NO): NO